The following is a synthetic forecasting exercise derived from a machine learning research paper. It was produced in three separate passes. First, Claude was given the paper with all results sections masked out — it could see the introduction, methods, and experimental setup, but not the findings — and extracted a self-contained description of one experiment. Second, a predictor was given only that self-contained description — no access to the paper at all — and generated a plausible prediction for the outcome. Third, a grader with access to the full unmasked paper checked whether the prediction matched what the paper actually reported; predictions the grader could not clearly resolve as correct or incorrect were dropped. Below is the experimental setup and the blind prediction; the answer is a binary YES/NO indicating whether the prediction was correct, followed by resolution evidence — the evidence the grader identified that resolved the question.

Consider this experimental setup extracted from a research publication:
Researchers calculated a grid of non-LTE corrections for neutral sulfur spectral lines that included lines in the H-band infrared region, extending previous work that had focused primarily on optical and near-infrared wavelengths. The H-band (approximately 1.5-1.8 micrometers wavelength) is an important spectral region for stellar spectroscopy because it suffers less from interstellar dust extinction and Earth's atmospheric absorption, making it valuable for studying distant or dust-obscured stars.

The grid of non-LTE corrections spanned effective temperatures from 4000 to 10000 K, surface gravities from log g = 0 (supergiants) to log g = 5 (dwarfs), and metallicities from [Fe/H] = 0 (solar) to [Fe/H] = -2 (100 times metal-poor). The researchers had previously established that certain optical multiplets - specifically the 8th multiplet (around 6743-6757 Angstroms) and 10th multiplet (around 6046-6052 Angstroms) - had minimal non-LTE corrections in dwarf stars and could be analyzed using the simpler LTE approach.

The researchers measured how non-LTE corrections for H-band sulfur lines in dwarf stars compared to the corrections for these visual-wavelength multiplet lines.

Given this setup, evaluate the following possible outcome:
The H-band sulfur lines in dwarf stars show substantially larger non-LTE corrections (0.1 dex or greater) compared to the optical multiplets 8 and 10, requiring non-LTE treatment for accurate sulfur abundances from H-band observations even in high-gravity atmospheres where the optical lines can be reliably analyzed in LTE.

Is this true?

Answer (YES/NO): NO